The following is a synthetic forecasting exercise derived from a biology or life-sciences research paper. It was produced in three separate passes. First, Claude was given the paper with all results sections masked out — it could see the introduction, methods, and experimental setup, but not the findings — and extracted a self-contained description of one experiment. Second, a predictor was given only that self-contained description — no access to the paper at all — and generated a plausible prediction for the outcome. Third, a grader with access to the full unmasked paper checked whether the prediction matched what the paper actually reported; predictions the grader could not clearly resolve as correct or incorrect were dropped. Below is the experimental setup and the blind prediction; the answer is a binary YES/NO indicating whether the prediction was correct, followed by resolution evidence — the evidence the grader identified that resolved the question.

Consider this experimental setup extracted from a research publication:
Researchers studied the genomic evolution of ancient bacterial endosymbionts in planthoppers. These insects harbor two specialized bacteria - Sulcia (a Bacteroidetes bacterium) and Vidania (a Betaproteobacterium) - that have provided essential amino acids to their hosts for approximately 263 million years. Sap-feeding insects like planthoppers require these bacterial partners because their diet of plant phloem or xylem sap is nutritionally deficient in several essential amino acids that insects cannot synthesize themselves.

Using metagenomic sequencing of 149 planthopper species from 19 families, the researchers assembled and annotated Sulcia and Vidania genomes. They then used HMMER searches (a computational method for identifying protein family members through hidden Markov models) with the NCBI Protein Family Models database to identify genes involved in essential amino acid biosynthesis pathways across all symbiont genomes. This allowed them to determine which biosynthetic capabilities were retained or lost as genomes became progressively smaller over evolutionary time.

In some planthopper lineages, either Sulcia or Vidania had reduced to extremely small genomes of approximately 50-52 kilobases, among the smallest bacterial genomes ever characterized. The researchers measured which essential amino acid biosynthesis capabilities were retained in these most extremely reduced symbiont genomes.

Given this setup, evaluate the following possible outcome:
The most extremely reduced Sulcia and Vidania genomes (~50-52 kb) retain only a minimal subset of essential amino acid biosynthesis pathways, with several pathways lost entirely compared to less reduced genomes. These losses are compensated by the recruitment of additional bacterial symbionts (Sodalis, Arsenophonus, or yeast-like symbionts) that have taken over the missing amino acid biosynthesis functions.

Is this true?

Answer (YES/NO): NO